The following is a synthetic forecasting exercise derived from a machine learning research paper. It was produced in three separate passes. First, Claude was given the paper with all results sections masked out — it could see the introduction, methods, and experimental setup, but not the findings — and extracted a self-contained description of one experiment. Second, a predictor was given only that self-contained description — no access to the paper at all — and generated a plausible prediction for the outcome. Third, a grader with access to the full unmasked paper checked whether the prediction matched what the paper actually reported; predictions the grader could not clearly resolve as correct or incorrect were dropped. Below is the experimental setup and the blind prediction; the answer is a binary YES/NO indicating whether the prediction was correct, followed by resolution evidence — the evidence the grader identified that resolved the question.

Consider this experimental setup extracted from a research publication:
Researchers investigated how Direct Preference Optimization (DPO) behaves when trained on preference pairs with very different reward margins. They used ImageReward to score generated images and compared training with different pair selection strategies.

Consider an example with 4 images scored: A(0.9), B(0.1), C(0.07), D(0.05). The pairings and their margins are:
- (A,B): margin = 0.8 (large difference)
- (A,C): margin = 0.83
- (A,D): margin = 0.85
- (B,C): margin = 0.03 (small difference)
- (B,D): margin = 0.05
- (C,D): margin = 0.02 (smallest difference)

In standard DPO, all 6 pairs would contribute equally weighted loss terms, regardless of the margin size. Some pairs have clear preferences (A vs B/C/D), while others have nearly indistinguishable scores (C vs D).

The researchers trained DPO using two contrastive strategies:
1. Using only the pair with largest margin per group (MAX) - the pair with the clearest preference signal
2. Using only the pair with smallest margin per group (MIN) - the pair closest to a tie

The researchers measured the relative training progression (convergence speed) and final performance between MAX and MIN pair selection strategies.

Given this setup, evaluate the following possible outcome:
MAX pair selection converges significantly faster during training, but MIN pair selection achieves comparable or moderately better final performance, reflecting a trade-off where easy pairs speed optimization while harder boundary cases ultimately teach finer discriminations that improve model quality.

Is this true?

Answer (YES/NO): NO